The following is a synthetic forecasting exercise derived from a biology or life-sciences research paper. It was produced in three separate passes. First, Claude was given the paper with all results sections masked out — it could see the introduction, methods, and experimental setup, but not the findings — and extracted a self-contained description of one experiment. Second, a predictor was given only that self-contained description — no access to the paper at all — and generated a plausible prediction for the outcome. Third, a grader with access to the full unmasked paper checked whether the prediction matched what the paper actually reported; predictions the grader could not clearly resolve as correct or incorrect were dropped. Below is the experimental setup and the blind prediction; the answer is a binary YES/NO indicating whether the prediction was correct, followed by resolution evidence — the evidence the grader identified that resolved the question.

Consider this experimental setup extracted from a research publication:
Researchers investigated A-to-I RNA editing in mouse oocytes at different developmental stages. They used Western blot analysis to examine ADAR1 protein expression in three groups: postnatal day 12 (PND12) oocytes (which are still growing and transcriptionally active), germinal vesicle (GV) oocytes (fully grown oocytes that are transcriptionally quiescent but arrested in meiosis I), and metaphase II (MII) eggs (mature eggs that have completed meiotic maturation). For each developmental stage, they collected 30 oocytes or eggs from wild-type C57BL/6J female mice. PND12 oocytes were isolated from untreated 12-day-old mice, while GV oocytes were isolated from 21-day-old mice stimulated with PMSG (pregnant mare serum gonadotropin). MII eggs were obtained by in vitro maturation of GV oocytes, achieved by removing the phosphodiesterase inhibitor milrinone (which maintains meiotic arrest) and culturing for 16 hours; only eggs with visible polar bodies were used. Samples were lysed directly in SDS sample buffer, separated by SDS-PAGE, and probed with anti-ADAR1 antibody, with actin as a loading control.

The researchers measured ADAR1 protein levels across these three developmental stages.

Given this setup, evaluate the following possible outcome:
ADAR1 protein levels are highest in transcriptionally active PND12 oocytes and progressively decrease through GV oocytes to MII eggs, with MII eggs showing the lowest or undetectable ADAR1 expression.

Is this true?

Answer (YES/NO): NO